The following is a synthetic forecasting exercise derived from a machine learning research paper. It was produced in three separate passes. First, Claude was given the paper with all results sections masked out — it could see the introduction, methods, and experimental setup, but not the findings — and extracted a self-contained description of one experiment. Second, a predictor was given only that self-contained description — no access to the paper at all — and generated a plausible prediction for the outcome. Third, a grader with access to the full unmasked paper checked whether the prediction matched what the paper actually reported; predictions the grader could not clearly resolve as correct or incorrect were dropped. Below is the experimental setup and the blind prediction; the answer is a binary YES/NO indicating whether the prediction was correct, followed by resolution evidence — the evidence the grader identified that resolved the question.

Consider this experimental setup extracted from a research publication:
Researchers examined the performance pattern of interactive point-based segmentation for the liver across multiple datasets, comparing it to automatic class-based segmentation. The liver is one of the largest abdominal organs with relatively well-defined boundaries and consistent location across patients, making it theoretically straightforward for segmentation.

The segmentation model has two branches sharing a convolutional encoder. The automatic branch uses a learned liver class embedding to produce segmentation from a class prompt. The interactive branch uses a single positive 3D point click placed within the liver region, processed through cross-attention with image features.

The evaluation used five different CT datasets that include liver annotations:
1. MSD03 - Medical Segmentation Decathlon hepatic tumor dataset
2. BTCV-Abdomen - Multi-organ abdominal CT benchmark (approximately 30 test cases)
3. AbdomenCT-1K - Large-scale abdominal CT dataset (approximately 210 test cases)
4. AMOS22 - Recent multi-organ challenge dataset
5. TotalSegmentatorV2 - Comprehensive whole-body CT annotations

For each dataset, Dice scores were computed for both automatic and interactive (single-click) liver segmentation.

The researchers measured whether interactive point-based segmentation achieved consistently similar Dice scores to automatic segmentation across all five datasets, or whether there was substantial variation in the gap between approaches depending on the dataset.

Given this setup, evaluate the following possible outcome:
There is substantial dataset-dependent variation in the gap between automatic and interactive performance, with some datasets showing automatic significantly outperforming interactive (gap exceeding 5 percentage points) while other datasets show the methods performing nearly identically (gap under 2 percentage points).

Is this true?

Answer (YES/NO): NO